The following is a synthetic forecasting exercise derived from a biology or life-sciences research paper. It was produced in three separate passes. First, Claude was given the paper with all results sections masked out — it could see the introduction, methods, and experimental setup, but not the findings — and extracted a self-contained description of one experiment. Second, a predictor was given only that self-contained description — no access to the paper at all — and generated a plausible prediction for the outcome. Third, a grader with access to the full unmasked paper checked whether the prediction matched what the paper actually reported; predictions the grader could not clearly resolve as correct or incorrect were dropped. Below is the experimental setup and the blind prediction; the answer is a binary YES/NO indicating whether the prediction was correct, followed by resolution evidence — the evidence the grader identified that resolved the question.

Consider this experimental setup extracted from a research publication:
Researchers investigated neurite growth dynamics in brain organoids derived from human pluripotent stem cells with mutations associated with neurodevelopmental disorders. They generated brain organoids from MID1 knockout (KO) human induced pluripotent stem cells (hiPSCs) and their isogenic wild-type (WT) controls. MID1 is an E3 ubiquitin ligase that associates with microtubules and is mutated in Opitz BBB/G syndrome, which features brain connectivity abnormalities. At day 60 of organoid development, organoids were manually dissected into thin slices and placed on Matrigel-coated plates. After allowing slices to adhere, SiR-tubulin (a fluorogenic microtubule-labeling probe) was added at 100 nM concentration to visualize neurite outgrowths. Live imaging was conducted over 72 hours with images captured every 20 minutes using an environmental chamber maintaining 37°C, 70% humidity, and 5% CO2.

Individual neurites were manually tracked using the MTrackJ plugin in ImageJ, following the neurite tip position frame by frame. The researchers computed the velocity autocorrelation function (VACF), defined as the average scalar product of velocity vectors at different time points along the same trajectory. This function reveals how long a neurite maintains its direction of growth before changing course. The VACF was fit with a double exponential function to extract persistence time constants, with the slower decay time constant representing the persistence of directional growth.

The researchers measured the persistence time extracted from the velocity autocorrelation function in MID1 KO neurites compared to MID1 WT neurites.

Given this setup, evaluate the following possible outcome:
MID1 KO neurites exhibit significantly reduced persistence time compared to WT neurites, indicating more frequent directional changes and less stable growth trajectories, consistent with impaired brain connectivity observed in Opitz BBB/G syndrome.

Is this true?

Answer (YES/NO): YES